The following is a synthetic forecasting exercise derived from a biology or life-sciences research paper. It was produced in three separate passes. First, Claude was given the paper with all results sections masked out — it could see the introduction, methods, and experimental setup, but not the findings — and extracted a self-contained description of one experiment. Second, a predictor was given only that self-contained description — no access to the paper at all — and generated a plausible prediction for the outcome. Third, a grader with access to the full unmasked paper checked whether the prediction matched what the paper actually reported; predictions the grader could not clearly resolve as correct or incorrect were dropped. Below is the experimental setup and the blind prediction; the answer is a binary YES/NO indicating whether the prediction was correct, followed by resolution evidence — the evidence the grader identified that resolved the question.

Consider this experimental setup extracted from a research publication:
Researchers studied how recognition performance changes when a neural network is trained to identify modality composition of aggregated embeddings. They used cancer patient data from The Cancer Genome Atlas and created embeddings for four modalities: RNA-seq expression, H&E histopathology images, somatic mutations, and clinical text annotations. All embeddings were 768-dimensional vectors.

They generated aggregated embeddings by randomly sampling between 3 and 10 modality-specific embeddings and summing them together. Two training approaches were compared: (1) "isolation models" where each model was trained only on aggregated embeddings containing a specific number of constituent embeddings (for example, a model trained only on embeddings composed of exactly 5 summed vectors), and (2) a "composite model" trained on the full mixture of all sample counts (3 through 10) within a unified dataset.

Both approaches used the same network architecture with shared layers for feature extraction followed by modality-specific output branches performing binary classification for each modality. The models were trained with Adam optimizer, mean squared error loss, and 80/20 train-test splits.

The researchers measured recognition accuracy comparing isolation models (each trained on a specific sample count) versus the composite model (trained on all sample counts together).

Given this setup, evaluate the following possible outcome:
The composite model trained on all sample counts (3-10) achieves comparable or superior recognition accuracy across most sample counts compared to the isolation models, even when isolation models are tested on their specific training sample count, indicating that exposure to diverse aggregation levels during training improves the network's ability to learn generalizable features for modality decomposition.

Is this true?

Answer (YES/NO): NO